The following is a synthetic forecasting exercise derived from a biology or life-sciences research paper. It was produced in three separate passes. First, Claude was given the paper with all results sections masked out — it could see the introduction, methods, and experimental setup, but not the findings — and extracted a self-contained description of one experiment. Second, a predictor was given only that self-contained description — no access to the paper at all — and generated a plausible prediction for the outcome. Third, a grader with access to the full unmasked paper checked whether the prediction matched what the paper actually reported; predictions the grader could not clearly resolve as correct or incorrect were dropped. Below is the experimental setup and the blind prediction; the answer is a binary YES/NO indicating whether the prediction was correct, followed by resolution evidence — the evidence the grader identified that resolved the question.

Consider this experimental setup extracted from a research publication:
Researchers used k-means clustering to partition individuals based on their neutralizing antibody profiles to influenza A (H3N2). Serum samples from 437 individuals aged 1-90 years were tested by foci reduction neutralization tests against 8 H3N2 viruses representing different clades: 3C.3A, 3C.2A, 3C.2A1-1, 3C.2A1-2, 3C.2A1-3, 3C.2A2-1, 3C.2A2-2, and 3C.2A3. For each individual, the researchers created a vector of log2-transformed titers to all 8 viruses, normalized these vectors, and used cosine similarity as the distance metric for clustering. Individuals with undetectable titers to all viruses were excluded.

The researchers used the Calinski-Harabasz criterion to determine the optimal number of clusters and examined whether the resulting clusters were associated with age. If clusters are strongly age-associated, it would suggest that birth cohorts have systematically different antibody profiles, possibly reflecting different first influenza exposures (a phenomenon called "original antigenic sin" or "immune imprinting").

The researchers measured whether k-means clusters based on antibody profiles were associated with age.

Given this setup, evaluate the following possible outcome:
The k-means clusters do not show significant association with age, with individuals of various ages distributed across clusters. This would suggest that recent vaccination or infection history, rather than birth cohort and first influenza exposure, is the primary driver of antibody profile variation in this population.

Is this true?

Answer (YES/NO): YES